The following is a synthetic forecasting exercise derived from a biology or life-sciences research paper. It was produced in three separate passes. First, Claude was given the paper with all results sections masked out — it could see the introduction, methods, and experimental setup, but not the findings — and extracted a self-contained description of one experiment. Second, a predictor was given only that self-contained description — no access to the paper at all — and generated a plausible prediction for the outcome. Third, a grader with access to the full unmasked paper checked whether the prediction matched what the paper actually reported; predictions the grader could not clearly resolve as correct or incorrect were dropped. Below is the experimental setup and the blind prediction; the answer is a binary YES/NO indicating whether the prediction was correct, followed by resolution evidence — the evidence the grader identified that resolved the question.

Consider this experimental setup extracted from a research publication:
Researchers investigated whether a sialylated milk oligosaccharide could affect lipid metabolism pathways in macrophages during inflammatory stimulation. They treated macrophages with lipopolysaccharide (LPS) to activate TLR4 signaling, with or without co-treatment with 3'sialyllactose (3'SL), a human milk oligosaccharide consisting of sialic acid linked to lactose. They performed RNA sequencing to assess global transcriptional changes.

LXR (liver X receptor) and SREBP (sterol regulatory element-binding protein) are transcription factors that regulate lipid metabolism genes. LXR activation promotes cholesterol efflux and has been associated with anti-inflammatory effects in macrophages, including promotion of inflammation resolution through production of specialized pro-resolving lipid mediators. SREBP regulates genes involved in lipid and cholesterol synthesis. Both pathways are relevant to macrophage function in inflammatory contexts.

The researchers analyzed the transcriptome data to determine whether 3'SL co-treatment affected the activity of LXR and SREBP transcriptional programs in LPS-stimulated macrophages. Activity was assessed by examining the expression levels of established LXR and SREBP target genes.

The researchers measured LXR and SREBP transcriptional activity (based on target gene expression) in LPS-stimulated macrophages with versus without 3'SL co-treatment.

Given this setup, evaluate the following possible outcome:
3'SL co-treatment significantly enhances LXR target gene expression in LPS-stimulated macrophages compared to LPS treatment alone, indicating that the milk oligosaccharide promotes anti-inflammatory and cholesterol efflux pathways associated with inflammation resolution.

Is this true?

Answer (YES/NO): YES